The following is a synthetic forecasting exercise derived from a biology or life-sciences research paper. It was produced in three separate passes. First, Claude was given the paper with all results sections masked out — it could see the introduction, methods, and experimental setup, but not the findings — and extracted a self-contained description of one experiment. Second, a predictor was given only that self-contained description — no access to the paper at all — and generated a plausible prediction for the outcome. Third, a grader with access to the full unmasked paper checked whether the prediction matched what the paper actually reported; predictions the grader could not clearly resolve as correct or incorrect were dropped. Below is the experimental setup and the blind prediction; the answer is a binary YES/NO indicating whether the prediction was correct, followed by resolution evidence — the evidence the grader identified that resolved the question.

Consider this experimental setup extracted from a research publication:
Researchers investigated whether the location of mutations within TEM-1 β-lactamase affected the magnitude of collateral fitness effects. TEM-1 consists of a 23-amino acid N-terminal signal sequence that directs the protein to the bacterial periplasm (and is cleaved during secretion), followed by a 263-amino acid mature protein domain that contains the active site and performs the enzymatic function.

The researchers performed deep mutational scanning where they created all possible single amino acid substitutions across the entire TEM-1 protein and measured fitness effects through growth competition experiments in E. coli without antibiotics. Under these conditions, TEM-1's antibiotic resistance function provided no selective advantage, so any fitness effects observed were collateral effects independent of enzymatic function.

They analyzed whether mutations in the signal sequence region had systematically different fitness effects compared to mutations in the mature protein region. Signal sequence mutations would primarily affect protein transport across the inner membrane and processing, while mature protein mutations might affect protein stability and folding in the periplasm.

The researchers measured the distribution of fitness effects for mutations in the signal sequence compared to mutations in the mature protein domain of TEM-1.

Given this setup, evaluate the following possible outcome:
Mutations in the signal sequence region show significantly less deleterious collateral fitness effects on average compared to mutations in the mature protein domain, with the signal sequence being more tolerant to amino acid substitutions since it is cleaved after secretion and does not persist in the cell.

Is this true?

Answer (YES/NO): NO